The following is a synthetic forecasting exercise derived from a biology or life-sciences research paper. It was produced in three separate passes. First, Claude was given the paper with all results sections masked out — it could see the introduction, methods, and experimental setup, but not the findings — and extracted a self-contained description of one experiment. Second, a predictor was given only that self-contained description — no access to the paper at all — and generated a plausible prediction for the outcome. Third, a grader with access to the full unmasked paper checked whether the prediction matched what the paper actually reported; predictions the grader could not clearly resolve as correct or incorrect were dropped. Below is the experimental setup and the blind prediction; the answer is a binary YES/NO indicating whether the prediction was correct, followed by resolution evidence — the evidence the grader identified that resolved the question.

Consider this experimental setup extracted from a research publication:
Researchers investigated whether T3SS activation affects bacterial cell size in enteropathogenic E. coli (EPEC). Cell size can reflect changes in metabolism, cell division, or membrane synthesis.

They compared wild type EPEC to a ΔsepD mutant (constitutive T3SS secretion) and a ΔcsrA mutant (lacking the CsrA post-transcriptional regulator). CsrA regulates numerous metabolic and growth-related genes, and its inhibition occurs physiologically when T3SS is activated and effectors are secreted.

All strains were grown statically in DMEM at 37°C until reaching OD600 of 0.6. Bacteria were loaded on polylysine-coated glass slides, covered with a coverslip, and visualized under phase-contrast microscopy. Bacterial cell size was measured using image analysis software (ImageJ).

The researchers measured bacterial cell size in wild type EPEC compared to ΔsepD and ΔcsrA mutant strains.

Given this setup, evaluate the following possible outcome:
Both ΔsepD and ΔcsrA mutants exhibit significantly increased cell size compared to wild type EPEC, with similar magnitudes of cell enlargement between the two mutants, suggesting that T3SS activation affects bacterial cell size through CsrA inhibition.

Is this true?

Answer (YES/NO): NO